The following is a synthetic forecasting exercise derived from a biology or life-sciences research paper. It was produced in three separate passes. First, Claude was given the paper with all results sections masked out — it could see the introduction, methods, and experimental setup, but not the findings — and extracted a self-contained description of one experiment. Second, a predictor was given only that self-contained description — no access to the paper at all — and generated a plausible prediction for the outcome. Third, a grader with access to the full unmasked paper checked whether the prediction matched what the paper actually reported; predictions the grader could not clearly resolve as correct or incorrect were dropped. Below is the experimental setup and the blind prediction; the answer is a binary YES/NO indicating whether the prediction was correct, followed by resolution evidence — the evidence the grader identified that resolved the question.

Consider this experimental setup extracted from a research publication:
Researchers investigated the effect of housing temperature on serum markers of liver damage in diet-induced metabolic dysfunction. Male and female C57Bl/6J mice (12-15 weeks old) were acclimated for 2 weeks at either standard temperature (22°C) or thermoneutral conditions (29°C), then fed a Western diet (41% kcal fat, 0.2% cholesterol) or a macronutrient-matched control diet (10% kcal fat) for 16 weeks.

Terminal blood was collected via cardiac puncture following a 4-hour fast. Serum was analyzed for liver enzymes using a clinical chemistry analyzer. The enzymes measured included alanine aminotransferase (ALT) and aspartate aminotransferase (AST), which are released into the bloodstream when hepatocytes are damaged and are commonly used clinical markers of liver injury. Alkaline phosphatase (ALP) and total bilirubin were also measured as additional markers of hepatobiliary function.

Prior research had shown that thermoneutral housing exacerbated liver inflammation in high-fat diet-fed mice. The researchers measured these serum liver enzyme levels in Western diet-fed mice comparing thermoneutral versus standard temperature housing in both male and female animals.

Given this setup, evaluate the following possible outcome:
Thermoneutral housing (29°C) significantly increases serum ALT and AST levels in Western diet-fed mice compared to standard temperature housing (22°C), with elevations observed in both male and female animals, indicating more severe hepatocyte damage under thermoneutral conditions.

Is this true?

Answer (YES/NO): NO